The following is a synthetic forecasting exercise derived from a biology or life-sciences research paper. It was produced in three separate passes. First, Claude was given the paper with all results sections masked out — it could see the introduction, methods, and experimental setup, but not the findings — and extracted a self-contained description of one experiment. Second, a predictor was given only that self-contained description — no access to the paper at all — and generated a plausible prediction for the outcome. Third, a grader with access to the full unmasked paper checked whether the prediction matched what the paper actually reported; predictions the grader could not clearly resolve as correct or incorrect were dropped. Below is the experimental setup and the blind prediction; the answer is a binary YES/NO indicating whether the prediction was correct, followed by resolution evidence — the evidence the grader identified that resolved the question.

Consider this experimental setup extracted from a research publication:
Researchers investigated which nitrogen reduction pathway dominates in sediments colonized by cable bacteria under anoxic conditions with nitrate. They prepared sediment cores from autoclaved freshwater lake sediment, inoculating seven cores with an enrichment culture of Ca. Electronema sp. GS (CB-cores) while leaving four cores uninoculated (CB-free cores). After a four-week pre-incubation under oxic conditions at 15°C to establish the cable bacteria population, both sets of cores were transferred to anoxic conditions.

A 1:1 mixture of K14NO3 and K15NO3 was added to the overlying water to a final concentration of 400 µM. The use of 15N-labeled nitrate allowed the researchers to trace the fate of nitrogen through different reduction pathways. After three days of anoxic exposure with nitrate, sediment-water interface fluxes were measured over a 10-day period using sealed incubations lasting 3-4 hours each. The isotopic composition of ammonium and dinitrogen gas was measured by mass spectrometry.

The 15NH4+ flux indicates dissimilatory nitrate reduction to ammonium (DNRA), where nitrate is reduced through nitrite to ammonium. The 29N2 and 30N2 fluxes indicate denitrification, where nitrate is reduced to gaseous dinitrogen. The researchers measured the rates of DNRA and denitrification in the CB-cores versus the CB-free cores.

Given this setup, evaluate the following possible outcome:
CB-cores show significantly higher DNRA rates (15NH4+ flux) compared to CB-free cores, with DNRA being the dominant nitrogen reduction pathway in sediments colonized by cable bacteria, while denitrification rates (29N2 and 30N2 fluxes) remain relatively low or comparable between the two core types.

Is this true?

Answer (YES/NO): YES